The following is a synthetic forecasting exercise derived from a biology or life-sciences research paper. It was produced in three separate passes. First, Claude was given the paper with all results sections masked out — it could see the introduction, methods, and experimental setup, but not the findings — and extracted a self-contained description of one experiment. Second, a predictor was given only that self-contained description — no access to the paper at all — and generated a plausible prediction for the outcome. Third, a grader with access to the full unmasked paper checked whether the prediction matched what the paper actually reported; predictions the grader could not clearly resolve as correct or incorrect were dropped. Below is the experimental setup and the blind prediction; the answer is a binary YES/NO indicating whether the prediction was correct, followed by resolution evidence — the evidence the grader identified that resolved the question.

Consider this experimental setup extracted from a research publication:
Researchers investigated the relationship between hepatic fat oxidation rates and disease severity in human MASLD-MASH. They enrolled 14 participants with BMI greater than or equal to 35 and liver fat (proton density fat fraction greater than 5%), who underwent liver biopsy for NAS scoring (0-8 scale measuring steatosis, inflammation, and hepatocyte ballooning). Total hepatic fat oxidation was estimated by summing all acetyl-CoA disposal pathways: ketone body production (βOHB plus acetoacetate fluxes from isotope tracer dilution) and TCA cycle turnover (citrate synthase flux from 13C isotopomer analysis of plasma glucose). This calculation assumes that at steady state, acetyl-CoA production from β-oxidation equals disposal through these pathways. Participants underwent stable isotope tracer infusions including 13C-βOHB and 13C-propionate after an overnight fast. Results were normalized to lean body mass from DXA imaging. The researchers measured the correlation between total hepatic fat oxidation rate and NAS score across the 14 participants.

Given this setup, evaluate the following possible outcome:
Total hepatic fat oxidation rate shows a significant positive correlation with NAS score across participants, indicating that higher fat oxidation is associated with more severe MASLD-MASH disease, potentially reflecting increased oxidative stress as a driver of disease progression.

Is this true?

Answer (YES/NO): YES